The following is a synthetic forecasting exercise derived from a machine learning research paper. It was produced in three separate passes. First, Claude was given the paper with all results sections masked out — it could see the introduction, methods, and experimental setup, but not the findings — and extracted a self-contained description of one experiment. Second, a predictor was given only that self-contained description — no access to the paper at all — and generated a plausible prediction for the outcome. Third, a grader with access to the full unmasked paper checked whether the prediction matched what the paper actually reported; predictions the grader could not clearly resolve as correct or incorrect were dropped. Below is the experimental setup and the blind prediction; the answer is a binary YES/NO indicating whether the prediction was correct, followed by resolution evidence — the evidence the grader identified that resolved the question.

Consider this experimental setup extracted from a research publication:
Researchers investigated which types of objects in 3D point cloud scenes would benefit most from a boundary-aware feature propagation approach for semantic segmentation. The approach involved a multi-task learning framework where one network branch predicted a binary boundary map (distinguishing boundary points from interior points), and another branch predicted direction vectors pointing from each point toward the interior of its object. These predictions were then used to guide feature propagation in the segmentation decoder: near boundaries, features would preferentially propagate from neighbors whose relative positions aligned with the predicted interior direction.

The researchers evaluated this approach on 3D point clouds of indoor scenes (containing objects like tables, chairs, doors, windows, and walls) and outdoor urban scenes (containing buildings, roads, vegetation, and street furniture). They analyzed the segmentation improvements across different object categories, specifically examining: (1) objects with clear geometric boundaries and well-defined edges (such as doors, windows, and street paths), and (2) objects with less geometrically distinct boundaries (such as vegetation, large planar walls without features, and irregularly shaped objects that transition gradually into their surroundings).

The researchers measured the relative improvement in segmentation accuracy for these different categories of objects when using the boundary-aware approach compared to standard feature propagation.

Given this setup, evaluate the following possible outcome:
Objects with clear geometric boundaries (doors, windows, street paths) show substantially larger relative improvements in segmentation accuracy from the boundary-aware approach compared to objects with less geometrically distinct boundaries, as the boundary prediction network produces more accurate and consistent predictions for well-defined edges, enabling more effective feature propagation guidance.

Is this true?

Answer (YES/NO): YES